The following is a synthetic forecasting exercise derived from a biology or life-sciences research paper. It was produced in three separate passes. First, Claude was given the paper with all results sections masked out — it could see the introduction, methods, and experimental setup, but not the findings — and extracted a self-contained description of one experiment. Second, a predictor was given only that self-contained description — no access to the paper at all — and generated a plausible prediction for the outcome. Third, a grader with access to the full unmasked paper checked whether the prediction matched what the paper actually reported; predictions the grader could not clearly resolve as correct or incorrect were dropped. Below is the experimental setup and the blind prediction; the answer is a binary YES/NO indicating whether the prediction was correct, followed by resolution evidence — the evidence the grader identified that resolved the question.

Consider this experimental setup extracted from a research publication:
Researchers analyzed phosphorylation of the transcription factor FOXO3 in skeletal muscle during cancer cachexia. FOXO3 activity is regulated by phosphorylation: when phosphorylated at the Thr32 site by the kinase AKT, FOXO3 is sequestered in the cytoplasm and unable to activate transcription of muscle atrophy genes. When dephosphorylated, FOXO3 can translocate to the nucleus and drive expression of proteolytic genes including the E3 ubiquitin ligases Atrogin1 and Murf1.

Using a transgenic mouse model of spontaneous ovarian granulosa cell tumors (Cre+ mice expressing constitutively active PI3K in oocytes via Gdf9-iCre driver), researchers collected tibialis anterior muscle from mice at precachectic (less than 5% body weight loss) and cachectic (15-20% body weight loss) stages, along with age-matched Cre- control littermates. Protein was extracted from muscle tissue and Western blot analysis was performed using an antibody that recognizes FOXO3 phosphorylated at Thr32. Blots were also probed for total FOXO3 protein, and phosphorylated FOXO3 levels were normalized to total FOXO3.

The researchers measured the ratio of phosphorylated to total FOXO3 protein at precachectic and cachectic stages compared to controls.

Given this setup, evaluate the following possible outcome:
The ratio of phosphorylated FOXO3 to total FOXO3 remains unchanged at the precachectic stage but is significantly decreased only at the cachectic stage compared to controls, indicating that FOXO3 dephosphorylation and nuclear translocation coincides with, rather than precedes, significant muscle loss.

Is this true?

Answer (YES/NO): NO